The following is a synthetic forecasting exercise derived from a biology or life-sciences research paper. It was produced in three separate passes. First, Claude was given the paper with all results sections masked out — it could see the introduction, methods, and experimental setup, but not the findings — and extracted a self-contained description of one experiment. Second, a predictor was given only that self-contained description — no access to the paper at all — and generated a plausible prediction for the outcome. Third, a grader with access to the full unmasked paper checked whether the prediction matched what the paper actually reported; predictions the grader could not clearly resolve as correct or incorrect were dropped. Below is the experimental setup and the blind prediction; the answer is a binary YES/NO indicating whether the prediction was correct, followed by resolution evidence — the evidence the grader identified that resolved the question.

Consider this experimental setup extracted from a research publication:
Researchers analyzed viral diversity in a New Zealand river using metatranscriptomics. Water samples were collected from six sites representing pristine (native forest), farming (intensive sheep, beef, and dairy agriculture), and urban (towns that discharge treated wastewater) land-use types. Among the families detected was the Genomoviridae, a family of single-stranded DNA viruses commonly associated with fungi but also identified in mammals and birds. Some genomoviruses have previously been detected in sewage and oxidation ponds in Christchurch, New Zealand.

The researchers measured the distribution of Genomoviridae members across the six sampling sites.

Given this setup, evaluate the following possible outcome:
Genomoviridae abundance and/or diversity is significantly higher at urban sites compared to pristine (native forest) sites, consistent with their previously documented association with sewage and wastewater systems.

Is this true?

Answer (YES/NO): YES